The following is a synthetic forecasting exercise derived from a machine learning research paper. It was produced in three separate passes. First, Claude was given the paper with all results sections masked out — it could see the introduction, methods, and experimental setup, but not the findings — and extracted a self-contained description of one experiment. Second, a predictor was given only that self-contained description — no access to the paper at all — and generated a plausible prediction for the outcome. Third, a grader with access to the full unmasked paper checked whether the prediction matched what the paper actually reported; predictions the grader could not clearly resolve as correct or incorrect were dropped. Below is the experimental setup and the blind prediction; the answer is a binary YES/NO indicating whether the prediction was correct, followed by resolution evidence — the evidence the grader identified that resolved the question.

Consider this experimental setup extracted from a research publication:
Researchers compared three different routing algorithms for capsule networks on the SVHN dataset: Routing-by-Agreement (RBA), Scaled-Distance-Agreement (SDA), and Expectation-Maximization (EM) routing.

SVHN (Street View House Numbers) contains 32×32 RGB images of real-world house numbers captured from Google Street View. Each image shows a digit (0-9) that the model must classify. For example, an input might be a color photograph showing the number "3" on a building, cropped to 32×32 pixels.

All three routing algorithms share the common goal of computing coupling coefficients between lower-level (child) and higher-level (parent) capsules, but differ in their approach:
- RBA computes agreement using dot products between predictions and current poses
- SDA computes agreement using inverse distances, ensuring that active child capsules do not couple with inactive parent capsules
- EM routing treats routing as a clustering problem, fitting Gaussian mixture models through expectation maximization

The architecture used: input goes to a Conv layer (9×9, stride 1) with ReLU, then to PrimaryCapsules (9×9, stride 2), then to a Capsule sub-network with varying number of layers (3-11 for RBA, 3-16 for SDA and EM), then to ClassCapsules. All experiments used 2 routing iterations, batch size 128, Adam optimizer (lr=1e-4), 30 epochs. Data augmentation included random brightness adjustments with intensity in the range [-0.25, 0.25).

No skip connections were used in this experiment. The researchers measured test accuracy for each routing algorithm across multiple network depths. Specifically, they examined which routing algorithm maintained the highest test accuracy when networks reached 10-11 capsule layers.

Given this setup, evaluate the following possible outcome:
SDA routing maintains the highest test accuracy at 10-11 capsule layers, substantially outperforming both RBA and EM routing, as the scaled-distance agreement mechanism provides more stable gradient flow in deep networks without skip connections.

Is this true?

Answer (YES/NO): NO